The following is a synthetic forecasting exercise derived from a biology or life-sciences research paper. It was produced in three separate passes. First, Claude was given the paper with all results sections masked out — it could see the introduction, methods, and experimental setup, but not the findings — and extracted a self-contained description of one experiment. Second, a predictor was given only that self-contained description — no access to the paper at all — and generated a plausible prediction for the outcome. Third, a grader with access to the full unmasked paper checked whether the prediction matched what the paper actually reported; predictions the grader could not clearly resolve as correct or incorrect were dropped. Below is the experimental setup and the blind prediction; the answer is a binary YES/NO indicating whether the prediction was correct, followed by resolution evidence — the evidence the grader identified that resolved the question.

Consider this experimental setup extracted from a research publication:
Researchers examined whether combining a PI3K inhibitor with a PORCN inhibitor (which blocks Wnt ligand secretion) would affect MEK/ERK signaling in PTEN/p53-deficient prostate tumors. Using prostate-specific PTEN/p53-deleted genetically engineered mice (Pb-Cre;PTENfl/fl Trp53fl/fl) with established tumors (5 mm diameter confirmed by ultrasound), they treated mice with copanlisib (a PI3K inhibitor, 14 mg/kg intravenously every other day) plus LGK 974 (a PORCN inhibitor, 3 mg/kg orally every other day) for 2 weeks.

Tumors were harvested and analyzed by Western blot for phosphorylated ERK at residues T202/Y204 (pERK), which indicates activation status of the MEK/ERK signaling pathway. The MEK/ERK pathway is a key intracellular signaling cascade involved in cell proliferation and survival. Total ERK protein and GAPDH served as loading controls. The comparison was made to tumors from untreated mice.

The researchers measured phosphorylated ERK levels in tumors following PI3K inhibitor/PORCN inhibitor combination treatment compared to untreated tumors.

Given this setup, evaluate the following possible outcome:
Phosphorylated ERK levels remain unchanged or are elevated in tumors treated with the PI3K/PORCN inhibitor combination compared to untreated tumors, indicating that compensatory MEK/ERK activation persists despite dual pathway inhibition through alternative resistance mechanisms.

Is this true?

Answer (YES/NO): YES